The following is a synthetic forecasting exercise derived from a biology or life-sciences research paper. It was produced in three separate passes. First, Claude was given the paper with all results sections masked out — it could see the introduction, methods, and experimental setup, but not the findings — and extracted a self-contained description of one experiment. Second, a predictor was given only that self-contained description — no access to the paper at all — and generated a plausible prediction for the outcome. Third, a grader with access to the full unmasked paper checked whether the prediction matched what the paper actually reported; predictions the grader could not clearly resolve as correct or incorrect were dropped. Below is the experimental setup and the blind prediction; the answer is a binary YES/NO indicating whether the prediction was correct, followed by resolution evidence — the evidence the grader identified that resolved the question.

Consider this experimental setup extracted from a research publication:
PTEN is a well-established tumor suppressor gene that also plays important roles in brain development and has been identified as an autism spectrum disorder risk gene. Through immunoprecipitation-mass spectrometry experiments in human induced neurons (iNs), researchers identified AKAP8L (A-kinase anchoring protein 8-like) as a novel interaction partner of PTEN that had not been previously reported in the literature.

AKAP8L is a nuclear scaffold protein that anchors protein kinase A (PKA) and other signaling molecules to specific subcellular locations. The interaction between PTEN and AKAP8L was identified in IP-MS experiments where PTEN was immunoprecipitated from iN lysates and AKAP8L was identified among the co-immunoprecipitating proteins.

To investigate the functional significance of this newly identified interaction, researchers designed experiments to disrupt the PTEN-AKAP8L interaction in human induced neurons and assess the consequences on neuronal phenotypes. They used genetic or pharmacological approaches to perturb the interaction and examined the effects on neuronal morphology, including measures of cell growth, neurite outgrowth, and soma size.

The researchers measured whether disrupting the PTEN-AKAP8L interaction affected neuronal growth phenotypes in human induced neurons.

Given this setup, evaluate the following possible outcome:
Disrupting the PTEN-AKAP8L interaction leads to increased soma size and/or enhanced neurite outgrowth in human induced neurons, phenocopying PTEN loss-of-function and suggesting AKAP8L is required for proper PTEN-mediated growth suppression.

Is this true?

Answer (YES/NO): NO